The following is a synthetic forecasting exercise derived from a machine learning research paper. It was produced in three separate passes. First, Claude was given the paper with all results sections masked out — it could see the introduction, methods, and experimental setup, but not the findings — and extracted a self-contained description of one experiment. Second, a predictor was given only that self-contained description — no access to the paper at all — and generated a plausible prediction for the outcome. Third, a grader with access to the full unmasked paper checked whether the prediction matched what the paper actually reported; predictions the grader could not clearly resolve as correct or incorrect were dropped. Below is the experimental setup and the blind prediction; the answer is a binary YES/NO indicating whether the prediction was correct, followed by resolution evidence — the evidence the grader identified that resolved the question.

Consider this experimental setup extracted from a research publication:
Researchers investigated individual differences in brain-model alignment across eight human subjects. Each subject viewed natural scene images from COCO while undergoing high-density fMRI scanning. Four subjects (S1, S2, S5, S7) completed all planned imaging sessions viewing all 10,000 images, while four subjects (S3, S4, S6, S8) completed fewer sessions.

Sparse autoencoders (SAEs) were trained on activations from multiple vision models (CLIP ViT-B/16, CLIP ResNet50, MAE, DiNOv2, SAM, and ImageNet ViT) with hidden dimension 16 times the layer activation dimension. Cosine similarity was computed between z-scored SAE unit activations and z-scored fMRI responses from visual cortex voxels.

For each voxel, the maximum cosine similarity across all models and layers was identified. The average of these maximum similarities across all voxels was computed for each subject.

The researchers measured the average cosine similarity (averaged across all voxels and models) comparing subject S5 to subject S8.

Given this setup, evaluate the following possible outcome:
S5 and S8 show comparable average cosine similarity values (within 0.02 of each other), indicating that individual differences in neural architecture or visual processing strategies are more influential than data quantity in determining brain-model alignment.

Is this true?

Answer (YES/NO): NO